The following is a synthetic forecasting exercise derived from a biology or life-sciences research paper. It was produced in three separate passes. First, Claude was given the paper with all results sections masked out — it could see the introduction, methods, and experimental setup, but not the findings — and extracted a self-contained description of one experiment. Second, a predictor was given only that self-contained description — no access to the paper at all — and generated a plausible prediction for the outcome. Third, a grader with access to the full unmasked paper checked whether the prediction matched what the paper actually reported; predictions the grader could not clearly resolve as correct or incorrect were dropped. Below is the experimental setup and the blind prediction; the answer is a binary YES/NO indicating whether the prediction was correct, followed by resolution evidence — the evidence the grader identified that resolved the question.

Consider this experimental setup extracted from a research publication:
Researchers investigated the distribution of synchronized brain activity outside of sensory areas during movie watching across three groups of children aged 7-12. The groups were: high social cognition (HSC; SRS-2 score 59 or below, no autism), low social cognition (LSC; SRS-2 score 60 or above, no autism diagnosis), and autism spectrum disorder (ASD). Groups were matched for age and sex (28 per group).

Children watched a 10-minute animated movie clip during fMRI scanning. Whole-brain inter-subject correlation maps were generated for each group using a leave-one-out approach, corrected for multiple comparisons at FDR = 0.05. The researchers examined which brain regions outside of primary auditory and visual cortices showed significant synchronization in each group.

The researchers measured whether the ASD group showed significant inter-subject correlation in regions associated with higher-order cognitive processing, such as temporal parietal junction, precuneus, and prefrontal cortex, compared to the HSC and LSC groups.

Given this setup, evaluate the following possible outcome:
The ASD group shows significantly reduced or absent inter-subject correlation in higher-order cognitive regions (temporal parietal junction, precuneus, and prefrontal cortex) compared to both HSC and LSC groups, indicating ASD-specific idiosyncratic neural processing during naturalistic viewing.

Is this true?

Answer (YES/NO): YES